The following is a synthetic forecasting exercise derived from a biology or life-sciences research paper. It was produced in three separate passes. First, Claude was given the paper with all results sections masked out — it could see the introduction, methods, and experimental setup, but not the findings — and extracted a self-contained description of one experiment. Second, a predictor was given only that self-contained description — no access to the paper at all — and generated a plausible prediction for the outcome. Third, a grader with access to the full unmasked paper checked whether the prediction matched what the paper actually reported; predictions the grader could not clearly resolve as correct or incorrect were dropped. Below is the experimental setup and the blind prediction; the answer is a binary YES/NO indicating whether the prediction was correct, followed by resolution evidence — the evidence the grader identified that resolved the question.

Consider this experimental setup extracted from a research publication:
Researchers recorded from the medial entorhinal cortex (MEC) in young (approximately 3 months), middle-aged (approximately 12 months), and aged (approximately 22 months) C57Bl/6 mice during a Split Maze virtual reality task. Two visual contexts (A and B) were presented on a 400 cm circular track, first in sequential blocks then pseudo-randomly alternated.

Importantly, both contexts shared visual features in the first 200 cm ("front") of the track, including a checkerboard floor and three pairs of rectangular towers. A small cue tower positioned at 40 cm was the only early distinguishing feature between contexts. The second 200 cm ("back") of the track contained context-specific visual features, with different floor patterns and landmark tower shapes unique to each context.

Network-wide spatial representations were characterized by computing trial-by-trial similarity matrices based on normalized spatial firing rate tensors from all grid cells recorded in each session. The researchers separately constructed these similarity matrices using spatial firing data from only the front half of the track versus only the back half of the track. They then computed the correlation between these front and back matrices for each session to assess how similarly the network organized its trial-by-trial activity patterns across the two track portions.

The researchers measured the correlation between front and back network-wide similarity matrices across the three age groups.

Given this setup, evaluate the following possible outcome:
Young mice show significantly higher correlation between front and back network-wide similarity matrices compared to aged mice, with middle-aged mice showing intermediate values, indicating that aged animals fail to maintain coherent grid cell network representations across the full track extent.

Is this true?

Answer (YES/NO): NO